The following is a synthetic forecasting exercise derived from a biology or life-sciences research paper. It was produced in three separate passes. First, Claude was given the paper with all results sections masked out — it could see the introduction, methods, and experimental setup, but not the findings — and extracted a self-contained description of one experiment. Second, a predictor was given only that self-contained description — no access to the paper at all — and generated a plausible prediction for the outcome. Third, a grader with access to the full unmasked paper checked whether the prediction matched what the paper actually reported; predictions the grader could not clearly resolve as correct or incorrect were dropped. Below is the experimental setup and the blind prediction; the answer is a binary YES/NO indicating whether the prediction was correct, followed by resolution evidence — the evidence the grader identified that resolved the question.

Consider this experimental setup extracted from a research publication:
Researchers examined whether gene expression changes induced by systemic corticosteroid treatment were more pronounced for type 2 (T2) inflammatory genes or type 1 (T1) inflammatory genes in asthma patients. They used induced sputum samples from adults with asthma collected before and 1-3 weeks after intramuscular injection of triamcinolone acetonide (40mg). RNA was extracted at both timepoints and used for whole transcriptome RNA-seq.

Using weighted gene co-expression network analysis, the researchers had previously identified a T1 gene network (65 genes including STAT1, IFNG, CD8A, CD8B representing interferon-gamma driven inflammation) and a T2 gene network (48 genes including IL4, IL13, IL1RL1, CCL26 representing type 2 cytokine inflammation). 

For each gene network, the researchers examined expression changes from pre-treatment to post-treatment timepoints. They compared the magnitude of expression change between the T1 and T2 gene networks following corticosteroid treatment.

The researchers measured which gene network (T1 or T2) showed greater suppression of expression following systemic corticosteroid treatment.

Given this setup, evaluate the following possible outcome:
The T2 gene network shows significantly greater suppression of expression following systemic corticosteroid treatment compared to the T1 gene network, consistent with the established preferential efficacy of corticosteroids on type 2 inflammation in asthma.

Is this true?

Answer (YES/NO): YES